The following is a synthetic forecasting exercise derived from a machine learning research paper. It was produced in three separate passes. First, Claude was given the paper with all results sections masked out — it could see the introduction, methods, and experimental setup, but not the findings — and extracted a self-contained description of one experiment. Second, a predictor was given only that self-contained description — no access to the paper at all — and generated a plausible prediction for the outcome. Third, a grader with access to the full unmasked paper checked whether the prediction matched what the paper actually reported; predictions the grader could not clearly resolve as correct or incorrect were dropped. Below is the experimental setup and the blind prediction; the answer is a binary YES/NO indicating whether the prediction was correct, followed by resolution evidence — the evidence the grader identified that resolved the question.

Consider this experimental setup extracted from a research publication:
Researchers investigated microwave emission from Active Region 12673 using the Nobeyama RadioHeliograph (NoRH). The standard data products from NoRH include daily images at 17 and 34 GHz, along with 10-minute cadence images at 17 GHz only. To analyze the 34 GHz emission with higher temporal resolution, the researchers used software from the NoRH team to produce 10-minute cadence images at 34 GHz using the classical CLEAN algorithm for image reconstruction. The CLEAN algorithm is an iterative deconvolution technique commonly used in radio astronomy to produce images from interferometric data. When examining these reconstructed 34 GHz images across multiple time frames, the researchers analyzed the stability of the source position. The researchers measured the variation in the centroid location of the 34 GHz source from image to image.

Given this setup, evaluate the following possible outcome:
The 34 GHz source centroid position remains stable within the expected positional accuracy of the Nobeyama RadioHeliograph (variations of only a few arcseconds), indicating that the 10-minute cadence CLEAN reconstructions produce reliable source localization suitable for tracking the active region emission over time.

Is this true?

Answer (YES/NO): NO